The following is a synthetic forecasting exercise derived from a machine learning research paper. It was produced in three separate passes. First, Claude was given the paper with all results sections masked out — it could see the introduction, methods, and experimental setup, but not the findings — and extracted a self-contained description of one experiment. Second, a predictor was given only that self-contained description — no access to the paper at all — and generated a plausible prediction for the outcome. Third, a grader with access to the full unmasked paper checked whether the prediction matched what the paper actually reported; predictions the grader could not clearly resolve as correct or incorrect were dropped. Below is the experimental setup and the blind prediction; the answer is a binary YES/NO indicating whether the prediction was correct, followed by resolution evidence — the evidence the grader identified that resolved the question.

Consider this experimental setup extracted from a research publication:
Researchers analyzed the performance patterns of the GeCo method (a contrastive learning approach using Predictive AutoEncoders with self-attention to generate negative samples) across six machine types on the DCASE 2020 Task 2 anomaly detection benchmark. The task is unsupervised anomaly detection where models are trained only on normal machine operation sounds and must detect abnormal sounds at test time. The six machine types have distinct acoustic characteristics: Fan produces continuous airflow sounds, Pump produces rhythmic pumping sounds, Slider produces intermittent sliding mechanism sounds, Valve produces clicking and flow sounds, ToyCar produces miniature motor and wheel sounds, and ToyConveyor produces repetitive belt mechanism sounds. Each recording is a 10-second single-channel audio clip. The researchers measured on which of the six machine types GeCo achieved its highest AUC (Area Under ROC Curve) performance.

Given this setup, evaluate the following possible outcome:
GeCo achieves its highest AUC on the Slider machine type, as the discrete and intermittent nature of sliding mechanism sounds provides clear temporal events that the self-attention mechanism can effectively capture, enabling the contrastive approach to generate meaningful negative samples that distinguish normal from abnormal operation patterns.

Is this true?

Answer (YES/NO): NO